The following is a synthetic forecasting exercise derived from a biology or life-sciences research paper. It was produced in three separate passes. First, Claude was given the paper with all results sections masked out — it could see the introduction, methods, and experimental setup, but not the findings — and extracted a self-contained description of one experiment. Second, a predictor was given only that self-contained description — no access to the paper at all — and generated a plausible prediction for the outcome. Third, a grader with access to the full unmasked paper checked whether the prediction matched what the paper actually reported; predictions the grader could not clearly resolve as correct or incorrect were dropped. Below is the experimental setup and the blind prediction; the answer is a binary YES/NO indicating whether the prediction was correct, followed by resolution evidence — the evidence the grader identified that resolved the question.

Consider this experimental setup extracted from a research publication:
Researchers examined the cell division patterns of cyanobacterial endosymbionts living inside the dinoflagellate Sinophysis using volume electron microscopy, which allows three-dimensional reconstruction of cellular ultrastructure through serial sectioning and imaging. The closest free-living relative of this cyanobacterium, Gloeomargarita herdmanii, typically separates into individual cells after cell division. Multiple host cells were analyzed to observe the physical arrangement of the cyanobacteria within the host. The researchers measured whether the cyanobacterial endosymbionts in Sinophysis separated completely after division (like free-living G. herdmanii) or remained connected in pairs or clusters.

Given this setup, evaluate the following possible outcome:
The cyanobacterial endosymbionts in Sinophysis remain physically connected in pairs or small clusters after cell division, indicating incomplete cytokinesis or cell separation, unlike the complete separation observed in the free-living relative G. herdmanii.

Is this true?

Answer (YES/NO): YES